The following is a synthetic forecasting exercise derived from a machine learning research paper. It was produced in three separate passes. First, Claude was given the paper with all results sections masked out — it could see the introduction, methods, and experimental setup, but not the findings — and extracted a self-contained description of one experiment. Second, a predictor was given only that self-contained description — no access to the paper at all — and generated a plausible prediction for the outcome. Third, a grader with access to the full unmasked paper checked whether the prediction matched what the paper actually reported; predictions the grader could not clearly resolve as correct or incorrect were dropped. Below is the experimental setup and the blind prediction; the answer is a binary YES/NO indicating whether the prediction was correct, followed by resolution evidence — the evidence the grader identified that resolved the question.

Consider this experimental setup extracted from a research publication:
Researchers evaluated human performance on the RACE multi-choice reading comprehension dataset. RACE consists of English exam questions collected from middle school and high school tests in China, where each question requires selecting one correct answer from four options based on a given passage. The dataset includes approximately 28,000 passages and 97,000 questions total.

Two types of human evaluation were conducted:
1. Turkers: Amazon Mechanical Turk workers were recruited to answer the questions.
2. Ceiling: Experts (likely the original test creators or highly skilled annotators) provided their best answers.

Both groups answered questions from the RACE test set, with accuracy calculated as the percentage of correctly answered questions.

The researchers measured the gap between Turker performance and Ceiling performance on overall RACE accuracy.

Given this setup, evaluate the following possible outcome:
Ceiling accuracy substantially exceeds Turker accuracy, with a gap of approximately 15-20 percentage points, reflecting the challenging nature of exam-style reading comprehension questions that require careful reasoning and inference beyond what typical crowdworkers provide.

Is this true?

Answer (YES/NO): NO